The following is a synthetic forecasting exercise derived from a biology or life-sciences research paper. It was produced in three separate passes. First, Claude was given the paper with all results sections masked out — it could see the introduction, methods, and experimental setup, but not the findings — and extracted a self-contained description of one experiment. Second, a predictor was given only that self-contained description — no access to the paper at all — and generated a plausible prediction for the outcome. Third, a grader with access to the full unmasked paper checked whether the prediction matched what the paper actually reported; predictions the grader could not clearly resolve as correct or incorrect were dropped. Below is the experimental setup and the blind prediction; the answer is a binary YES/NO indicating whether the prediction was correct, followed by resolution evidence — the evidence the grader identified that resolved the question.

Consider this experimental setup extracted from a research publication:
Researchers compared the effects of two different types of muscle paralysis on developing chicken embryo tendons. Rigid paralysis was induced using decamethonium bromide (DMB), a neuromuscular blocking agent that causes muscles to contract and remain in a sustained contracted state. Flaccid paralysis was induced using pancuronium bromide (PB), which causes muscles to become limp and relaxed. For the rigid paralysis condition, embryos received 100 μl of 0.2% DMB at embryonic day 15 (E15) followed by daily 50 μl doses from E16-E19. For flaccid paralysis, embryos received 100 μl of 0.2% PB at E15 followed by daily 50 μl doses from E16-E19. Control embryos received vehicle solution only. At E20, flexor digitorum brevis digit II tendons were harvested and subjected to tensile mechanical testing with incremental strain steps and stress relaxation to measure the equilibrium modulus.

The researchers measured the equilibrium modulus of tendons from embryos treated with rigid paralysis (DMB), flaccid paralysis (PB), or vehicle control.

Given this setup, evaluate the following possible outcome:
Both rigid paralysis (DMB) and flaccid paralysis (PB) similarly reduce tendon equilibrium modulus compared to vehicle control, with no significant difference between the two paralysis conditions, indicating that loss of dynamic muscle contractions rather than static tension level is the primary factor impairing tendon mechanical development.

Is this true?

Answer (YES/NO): NO